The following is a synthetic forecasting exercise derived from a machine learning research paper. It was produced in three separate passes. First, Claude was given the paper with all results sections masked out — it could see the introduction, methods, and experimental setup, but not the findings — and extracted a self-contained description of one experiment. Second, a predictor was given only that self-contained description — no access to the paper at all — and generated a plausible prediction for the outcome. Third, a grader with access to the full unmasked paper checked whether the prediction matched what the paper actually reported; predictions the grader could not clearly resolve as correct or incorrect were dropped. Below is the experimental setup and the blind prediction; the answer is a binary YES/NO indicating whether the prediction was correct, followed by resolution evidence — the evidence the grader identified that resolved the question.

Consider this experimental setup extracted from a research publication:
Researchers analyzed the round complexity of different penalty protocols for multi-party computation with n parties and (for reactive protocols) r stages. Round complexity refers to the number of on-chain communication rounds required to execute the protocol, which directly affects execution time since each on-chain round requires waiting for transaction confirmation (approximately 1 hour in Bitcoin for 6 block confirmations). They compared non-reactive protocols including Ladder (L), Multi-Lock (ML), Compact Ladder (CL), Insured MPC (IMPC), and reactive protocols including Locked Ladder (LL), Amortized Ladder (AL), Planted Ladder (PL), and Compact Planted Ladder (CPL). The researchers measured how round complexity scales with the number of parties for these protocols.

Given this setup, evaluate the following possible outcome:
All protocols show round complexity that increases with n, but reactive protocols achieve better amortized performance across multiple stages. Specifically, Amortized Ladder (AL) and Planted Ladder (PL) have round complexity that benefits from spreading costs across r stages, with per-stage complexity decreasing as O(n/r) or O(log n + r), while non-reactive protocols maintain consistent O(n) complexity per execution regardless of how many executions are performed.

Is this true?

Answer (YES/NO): NO